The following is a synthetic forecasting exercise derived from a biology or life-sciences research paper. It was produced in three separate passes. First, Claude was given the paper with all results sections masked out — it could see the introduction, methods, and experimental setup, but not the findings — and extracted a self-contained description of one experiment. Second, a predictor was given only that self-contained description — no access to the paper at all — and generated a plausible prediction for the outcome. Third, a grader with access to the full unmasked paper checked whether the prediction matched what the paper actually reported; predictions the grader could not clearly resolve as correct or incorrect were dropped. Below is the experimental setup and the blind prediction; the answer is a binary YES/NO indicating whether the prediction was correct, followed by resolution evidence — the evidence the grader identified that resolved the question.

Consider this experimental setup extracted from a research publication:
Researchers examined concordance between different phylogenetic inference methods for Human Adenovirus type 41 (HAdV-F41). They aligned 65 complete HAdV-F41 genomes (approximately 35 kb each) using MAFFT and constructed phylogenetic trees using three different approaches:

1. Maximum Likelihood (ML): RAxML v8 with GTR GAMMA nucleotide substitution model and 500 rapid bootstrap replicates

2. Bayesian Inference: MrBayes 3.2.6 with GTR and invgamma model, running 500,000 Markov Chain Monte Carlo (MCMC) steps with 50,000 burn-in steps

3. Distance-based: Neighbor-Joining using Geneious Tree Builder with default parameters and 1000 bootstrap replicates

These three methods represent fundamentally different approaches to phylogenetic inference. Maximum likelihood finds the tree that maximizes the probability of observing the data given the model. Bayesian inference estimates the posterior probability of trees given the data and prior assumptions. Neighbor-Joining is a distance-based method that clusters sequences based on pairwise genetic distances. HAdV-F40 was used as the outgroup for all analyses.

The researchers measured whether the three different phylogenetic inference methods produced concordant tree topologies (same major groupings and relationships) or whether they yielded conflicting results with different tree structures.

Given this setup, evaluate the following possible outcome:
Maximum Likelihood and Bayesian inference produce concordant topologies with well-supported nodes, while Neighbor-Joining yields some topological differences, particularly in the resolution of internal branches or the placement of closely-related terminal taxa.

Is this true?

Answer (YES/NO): NO